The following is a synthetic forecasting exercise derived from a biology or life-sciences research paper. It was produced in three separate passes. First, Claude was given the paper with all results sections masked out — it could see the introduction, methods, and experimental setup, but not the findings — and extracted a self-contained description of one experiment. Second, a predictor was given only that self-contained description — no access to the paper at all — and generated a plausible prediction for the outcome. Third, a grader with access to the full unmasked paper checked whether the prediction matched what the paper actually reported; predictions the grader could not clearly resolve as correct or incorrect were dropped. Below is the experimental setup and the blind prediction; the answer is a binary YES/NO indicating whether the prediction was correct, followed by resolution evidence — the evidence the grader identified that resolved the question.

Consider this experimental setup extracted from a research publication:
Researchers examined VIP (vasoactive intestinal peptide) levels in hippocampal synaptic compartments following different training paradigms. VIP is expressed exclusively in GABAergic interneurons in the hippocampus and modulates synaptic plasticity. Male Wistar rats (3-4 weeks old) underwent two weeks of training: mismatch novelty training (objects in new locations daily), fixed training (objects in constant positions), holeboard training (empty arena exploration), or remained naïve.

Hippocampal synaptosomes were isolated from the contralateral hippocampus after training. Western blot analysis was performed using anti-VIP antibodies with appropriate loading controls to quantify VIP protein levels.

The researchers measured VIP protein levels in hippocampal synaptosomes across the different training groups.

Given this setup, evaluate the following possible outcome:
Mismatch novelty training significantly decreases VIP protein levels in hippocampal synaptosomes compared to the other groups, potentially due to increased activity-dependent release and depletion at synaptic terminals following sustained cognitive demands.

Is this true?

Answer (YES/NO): NO